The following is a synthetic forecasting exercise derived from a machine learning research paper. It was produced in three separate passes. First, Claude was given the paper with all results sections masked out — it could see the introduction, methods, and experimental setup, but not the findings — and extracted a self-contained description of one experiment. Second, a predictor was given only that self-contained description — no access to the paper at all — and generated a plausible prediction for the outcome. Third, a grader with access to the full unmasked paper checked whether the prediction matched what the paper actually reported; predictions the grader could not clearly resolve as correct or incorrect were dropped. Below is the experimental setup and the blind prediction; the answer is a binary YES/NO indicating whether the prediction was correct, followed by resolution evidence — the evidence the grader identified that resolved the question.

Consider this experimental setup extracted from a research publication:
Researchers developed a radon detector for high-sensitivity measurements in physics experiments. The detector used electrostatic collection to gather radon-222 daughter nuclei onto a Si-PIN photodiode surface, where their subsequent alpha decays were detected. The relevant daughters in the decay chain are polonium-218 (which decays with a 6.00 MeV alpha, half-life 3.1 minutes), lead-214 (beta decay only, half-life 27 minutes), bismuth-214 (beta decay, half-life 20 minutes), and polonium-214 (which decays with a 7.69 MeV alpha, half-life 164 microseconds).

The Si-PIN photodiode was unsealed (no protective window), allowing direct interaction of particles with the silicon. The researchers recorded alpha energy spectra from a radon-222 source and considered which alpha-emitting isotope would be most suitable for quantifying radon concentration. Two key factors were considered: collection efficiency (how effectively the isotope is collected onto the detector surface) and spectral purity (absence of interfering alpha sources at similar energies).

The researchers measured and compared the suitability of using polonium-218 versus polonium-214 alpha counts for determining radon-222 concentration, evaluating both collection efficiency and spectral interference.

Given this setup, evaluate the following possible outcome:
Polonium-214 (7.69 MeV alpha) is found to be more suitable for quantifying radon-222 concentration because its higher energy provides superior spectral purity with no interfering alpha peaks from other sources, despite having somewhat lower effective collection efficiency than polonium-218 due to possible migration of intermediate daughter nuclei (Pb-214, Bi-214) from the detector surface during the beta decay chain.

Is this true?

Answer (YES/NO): NO